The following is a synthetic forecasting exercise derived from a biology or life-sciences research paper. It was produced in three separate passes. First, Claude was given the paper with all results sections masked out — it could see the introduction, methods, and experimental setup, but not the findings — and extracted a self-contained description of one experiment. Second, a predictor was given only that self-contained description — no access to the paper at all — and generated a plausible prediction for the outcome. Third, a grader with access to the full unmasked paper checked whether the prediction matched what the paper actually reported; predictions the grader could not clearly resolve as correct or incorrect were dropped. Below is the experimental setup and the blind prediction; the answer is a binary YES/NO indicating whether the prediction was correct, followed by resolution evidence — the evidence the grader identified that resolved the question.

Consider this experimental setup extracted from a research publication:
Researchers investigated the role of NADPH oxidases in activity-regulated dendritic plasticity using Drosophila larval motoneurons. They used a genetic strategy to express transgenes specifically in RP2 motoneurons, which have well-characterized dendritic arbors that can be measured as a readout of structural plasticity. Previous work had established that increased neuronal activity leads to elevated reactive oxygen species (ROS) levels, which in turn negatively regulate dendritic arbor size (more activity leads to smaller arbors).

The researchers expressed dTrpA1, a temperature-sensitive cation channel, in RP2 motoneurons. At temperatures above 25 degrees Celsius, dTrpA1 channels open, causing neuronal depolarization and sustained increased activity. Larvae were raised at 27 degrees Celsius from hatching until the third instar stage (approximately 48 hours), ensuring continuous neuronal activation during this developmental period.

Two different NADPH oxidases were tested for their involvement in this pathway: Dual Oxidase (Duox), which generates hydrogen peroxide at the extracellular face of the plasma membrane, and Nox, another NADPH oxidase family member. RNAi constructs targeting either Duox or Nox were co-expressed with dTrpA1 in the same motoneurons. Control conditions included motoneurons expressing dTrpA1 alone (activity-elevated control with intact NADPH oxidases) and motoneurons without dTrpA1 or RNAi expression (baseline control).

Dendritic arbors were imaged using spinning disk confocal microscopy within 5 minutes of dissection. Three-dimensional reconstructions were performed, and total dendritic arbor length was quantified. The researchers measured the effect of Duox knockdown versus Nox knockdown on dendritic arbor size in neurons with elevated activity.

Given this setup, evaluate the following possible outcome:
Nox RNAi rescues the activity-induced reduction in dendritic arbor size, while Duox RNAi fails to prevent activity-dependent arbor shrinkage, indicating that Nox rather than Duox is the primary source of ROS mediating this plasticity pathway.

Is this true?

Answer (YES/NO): NO